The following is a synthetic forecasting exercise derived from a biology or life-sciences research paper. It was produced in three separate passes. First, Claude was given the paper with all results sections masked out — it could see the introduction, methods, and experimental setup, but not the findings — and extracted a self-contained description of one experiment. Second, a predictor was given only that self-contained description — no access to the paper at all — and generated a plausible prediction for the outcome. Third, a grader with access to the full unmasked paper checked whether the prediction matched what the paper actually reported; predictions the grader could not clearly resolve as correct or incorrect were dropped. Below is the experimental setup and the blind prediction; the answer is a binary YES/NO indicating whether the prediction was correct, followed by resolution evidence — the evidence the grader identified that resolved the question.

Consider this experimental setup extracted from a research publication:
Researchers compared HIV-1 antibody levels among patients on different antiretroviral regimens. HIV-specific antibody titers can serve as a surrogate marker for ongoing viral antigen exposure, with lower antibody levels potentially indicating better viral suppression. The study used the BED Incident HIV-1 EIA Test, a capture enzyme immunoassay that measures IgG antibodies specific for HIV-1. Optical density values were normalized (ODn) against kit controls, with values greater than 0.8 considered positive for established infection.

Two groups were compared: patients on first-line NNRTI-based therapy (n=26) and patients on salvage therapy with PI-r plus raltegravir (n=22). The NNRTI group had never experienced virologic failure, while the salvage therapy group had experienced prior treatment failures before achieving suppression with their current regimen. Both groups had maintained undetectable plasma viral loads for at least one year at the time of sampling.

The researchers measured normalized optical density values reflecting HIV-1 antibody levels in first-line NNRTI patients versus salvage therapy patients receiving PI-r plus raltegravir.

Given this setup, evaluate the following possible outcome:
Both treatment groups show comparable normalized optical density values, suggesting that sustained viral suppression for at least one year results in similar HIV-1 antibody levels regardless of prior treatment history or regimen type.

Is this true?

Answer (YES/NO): YES